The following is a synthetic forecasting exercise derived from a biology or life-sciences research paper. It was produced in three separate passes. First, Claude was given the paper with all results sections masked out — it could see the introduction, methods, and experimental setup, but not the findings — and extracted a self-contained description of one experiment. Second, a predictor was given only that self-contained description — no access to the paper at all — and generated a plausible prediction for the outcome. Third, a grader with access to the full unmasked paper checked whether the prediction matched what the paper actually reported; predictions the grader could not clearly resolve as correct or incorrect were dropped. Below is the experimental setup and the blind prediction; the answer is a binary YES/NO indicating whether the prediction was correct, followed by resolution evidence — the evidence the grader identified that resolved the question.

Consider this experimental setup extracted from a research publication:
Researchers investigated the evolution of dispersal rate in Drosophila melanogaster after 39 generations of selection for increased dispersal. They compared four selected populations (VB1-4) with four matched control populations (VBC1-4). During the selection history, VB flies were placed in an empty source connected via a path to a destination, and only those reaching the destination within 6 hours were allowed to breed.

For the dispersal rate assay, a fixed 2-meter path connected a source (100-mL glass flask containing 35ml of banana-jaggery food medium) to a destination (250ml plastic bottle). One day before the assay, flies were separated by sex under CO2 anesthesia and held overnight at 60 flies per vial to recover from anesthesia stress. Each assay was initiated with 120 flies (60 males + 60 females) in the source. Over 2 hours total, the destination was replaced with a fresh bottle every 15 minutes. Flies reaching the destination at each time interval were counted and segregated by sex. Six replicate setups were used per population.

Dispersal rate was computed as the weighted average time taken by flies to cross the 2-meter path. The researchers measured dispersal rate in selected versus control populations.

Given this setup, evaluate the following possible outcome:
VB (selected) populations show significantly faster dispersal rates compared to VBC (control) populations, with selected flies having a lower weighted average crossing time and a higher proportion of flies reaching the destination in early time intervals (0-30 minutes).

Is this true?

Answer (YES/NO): YES